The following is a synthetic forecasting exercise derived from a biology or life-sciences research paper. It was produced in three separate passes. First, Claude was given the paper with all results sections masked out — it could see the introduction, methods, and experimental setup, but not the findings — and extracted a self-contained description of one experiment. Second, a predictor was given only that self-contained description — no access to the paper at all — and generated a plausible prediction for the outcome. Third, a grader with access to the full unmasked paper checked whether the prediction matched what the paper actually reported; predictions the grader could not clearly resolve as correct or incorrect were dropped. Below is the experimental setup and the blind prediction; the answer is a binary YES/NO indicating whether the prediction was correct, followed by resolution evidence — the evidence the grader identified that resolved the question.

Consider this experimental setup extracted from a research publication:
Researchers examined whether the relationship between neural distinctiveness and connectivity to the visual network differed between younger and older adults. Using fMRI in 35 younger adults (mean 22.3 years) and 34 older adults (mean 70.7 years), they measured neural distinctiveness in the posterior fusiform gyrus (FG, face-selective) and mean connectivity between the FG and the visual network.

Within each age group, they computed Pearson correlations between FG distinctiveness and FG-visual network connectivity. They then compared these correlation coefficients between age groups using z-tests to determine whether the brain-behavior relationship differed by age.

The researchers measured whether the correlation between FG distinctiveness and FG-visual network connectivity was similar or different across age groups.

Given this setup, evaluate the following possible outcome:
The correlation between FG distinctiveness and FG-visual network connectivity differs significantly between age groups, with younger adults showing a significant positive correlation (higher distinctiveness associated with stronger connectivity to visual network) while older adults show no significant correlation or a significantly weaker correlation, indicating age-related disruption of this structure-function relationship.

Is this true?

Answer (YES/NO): NO